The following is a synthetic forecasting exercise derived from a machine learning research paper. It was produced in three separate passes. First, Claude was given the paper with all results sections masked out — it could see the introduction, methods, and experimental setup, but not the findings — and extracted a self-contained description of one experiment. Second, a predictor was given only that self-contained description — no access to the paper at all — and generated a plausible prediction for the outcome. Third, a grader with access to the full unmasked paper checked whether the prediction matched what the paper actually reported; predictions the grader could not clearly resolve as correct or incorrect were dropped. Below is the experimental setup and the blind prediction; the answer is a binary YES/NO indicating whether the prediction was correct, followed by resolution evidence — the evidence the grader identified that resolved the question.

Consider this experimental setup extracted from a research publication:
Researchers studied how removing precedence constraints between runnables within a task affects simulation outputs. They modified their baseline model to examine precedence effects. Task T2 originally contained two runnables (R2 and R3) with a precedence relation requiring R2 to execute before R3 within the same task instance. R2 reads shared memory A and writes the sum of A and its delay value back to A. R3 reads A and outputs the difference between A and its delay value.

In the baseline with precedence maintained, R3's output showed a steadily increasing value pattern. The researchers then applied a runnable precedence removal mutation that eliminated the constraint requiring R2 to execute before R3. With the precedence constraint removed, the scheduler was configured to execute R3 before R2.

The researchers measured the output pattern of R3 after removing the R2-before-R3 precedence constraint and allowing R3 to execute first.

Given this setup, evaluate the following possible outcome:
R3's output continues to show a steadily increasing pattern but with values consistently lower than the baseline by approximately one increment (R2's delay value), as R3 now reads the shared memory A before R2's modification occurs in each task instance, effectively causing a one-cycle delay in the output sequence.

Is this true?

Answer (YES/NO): NO